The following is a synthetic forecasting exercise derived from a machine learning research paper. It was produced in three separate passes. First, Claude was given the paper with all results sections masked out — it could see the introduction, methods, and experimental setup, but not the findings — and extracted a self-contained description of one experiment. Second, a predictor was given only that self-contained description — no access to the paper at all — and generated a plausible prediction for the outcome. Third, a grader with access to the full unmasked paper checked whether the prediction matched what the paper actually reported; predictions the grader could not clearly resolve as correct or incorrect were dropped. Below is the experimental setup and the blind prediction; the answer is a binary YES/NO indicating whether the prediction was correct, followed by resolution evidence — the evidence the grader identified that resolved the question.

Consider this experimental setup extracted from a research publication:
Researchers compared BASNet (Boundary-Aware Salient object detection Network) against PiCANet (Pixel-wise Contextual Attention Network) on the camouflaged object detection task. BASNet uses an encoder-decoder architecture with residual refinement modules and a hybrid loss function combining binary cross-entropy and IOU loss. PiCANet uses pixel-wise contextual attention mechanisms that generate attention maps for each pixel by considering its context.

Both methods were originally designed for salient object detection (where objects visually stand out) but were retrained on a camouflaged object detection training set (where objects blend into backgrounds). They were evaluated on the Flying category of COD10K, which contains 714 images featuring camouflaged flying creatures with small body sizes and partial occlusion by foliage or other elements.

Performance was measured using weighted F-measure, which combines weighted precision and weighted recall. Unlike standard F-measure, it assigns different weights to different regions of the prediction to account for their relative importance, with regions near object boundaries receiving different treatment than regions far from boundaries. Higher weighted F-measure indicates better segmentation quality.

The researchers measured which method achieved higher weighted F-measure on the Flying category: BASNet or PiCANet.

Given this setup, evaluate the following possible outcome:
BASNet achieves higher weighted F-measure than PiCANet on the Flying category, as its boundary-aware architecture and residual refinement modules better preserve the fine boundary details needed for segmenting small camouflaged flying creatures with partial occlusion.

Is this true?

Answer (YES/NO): YES